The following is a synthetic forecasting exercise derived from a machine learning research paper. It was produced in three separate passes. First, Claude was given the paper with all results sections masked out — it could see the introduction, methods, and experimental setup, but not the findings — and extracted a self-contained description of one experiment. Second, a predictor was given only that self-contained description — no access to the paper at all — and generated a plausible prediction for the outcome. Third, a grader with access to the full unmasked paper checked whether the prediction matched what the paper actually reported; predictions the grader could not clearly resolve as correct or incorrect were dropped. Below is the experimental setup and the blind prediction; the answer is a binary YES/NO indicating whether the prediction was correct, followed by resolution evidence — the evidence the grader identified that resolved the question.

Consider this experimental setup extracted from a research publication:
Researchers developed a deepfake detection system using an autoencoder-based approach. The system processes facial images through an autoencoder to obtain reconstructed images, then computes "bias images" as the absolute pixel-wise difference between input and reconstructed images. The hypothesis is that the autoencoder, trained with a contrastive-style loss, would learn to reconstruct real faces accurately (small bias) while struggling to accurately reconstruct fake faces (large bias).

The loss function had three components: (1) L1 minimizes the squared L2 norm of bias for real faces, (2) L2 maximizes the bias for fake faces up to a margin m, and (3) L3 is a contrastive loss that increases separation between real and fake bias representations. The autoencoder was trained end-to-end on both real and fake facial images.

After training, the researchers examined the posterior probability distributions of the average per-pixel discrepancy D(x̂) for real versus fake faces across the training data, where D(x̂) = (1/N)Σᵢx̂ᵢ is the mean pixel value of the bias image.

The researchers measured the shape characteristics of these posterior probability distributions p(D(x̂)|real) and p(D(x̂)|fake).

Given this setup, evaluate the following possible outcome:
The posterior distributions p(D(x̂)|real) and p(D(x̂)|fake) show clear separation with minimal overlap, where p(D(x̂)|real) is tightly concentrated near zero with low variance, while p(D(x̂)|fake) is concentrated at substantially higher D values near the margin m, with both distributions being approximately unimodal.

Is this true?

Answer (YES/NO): NO